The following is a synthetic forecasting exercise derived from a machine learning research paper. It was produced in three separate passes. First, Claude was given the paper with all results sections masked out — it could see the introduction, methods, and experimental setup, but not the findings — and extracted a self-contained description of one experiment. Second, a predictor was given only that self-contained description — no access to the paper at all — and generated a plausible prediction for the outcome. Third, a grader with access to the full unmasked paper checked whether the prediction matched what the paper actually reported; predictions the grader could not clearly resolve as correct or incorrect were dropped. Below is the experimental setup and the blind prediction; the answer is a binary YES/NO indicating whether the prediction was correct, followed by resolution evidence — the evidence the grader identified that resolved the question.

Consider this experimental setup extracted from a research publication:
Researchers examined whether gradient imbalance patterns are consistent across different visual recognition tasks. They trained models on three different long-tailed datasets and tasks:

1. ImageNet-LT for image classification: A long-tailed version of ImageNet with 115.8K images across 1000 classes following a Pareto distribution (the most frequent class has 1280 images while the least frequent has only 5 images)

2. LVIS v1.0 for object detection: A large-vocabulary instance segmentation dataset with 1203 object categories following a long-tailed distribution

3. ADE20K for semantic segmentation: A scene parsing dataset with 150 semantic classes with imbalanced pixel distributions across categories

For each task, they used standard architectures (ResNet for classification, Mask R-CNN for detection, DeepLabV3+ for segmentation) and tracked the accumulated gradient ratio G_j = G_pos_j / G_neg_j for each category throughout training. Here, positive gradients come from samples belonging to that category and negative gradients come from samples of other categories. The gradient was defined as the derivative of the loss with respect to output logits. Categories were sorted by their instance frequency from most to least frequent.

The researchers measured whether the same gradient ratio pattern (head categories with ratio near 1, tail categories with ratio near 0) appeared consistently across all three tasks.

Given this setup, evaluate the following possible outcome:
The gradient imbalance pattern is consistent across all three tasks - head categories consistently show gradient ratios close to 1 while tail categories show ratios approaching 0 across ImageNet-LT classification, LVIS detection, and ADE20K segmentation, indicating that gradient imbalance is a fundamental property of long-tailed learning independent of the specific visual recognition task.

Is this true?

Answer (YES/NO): YES